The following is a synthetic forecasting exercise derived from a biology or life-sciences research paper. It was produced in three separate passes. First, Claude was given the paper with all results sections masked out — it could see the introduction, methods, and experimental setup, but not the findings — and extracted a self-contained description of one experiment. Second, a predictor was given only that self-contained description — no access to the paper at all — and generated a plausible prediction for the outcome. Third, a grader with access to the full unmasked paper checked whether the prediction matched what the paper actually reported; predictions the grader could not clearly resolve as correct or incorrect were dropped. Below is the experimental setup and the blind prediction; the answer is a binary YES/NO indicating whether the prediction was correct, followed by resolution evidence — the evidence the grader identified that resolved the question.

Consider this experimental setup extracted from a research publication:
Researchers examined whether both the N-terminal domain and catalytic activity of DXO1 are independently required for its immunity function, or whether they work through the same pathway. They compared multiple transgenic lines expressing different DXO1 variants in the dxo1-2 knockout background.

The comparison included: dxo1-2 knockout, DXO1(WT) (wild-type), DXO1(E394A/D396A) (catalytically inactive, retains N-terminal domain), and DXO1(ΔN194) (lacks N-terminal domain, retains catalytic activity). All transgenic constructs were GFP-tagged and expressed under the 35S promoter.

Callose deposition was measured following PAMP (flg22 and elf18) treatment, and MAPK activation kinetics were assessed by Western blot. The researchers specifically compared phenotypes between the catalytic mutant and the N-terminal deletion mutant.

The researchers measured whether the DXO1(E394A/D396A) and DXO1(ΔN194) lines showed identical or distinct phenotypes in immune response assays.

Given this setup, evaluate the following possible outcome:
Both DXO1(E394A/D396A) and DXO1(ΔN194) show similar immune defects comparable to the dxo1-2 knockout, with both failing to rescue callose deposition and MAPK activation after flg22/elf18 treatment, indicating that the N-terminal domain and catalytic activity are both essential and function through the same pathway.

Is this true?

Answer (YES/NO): NO